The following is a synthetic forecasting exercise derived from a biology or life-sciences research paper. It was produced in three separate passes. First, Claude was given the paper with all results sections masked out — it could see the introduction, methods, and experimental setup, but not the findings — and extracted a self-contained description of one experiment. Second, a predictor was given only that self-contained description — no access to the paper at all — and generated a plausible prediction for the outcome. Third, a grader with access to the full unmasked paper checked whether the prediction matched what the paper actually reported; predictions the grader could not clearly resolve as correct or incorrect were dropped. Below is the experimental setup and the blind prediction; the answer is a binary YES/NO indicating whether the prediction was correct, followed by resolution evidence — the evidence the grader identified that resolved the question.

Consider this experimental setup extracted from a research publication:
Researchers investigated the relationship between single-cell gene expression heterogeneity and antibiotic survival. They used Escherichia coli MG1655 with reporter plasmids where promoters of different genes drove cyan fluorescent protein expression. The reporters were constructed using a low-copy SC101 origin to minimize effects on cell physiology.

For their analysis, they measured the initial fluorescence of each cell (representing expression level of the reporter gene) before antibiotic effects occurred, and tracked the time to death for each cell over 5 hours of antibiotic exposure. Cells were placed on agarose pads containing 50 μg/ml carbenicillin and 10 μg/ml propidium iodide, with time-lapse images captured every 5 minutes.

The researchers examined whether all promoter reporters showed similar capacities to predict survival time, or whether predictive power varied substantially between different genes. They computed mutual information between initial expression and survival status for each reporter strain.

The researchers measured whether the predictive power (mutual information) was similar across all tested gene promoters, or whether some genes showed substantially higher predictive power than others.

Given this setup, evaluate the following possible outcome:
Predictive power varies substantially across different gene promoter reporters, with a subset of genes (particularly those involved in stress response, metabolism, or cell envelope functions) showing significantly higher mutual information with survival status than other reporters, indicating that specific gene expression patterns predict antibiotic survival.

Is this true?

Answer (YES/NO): YES